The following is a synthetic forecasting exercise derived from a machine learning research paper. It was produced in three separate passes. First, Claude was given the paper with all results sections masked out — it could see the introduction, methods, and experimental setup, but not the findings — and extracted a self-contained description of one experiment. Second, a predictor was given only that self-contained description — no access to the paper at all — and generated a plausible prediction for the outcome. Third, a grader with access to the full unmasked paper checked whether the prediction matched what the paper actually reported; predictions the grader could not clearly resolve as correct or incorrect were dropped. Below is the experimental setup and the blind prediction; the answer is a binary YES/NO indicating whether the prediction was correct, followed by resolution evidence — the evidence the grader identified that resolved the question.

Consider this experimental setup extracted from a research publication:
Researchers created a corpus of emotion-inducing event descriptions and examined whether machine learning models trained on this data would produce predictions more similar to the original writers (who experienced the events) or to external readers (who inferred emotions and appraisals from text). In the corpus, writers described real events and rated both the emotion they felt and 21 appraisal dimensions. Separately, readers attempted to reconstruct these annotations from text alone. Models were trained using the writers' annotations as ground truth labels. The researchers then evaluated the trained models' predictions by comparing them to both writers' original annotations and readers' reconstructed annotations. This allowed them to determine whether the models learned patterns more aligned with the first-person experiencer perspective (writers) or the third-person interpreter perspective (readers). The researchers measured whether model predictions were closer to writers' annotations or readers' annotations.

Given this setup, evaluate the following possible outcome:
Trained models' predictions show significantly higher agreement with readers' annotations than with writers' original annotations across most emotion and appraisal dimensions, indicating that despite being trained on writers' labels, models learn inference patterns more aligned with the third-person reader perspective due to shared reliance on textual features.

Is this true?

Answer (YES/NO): NO